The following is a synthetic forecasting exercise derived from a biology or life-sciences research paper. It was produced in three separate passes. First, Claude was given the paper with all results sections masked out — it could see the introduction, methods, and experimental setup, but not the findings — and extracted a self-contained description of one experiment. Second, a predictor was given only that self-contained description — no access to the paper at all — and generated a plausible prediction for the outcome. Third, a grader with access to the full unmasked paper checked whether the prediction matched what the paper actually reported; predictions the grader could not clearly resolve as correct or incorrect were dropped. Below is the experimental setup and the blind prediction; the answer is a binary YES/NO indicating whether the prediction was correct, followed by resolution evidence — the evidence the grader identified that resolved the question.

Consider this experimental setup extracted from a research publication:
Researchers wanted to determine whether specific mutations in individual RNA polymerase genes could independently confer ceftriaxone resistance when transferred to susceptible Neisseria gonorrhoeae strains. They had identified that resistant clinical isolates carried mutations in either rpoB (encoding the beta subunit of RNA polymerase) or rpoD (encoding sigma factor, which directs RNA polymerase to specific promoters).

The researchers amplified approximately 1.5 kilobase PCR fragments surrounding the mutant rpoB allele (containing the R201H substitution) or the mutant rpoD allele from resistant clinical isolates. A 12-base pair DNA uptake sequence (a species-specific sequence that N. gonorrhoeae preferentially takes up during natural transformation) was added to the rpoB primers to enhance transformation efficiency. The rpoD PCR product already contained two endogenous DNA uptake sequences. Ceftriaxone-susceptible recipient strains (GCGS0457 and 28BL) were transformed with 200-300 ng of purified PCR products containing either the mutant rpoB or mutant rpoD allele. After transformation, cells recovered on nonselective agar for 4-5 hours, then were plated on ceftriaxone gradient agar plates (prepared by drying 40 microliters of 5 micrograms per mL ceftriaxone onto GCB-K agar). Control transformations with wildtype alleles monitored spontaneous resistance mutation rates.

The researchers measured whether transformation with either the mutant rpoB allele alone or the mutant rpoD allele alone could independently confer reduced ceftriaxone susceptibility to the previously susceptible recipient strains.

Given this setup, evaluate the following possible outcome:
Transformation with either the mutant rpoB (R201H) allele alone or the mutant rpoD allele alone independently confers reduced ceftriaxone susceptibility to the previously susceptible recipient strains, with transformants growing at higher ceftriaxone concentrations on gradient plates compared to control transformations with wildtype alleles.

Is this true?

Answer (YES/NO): YES